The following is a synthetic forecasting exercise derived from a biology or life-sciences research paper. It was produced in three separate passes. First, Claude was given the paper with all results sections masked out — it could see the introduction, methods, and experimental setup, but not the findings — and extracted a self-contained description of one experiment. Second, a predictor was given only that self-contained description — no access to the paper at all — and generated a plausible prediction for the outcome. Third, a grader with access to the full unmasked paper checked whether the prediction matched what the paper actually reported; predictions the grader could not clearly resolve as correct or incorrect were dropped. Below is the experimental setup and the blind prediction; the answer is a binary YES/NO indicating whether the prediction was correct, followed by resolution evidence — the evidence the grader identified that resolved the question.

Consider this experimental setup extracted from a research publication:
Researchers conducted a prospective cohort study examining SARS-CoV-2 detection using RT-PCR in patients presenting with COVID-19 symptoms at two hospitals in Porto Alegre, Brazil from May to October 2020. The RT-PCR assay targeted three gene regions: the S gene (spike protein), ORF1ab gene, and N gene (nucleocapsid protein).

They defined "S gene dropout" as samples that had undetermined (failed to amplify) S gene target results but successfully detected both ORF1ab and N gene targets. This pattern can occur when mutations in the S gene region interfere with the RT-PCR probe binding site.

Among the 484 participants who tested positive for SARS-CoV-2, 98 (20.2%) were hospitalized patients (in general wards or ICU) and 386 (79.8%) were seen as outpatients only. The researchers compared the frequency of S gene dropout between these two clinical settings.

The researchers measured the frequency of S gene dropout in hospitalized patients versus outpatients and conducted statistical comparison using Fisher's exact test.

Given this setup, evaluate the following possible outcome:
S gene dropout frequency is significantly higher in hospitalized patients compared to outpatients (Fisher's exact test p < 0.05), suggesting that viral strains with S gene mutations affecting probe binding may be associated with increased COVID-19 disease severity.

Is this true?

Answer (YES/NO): NO